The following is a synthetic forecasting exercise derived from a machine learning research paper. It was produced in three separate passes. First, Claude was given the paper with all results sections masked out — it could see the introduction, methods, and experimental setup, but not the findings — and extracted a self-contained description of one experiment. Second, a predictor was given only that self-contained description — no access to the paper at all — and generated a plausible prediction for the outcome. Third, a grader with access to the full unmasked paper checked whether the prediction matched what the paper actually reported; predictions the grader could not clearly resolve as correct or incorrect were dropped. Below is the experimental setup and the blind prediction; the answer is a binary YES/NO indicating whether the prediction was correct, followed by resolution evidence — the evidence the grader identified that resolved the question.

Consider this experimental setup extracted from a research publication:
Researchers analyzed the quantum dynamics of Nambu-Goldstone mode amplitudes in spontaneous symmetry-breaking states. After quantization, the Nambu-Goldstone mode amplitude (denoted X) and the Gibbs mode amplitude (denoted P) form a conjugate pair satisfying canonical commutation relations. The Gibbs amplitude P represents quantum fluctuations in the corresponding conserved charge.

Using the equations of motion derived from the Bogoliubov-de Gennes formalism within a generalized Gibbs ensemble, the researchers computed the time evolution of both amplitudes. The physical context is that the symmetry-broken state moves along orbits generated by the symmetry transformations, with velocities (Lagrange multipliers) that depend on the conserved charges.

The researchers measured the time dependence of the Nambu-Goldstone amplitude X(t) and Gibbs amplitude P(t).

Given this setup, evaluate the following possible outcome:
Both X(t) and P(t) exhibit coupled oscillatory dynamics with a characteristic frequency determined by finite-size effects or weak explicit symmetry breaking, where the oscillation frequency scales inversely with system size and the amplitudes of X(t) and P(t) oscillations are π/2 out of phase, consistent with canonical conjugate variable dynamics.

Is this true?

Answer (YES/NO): NO